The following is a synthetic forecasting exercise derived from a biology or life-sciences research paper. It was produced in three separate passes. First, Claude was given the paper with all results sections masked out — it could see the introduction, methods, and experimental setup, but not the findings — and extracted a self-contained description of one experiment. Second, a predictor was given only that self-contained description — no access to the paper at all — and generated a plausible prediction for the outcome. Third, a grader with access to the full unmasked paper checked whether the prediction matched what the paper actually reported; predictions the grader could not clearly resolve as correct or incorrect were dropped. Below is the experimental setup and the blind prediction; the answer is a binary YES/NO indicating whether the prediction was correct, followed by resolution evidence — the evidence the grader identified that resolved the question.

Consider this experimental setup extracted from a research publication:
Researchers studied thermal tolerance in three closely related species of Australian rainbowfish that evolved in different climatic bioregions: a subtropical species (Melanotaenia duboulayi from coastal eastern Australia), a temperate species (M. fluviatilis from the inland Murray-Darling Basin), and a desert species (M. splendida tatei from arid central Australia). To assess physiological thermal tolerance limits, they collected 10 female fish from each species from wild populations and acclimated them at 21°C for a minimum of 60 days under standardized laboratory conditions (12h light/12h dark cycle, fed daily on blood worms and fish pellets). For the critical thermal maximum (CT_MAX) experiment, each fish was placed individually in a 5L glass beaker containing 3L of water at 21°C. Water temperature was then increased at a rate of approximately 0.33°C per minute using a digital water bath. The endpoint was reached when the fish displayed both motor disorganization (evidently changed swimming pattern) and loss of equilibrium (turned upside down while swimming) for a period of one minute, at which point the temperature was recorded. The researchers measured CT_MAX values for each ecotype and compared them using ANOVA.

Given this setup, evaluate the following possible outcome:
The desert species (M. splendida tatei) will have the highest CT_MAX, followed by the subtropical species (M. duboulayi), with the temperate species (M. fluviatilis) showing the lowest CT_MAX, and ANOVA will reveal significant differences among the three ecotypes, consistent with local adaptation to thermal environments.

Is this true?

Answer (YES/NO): NO